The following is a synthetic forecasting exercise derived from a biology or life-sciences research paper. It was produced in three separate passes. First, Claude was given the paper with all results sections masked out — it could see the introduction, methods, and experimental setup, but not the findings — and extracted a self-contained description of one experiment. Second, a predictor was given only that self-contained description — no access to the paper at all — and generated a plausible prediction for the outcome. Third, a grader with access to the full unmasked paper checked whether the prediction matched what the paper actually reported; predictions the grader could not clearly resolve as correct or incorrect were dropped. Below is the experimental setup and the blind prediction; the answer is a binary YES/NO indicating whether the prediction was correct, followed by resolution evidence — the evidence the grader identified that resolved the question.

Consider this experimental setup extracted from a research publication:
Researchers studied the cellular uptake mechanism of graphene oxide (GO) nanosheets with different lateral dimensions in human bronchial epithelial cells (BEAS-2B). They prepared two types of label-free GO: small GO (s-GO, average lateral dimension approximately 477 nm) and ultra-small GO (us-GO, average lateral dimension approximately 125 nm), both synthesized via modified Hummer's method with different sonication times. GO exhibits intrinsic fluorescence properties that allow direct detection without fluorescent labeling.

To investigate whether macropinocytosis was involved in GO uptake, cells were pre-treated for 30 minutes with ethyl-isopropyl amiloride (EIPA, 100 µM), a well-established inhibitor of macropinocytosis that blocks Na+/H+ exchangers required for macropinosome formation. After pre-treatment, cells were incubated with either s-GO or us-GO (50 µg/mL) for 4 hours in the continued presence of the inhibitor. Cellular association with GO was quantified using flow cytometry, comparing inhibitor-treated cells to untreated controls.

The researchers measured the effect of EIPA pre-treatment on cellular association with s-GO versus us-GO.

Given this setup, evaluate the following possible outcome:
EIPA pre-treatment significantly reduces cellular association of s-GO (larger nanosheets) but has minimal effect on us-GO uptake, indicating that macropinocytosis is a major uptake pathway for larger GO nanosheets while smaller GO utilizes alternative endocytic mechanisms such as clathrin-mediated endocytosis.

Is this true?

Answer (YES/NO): YES